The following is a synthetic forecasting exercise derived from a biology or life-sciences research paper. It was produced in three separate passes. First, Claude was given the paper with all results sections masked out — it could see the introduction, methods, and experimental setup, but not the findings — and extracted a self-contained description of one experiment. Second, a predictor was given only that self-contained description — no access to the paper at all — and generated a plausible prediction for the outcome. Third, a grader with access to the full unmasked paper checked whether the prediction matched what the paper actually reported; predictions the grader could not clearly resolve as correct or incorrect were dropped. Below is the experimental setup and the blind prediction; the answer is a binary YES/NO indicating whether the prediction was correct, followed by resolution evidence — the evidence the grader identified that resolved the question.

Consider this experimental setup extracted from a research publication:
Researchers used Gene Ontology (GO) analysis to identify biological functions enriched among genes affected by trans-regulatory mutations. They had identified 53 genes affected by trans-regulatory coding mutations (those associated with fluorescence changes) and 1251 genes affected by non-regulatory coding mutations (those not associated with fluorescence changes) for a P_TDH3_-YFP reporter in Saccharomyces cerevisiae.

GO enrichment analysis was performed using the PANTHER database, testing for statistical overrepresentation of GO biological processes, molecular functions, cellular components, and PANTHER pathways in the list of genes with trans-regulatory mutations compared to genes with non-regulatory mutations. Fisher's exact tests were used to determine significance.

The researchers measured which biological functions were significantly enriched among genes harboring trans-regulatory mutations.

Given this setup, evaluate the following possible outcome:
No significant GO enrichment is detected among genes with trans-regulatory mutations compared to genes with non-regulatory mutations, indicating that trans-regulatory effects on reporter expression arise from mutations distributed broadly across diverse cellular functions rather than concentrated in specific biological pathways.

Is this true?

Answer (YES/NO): NO